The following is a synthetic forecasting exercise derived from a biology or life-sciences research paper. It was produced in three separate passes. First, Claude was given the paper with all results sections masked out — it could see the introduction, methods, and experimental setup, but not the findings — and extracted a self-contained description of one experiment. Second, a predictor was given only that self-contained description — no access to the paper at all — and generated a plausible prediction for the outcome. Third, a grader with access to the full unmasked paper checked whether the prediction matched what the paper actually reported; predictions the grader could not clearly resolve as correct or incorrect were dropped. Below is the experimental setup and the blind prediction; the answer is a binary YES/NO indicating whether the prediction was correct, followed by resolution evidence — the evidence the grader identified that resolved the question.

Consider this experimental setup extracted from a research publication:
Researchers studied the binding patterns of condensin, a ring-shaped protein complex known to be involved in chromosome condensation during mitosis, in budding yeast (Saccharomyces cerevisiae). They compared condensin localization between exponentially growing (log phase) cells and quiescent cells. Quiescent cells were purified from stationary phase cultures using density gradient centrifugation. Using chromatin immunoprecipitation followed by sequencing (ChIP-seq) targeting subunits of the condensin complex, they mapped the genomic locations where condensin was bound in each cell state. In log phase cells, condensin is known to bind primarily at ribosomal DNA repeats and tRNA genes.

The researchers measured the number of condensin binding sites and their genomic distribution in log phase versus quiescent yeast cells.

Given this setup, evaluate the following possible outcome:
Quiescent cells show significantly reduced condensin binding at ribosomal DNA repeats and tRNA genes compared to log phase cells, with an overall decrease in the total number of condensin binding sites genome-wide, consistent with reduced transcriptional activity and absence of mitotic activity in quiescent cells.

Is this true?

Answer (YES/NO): NO